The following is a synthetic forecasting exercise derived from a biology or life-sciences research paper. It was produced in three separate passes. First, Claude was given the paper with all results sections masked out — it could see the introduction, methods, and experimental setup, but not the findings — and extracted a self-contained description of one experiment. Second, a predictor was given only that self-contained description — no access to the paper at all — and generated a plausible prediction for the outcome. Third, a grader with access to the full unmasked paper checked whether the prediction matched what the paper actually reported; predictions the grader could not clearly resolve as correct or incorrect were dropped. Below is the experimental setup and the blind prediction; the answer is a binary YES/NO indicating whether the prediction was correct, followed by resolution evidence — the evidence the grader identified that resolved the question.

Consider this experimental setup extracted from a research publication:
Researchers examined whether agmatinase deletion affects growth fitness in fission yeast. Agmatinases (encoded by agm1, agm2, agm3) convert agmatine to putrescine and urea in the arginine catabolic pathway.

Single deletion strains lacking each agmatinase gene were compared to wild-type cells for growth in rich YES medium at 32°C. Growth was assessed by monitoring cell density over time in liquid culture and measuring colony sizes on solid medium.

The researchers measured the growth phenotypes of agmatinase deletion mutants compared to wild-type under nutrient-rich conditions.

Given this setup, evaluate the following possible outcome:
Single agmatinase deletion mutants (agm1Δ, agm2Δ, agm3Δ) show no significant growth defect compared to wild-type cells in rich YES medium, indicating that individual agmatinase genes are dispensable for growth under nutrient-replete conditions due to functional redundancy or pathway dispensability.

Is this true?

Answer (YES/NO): NO